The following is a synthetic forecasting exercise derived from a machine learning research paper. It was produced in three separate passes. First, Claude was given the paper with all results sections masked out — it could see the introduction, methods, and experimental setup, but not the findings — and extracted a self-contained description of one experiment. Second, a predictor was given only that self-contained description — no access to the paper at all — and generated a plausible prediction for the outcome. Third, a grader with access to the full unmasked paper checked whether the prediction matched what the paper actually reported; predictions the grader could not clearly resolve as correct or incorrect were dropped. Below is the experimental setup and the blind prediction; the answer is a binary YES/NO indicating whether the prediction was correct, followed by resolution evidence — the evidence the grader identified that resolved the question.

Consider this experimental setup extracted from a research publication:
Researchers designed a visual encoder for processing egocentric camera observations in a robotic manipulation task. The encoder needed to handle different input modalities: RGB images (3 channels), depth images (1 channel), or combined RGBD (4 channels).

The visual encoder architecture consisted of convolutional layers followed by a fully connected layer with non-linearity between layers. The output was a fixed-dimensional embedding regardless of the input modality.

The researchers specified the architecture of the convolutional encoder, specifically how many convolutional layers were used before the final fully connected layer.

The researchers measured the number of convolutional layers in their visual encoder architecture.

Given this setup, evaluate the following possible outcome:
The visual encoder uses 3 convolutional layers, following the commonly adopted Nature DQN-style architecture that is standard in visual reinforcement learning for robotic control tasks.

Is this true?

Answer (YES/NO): YES